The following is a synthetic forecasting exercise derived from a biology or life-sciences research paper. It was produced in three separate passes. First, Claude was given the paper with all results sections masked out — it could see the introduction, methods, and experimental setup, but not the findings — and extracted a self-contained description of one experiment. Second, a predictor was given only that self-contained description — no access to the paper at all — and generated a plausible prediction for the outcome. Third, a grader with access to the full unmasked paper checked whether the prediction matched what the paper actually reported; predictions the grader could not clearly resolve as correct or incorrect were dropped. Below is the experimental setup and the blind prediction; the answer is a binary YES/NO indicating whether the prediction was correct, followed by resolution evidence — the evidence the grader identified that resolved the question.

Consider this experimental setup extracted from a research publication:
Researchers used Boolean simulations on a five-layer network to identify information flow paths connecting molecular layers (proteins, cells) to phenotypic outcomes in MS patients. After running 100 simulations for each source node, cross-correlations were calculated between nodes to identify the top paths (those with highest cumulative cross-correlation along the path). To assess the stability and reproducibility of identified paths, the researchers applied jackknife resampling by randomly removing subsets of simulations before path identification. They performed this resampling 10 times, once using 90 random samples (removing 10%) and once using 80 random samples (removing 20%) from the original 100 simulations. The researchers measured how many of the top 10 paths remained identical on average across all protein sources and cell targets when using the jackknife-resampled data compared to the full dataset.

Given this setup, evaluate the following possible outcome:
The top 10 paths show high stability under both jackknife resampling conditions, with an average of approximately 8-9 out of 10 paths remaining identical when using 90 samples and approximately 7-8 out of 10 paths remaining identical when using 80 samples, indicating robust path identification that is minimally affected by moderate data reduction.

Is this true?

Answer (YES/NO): NO